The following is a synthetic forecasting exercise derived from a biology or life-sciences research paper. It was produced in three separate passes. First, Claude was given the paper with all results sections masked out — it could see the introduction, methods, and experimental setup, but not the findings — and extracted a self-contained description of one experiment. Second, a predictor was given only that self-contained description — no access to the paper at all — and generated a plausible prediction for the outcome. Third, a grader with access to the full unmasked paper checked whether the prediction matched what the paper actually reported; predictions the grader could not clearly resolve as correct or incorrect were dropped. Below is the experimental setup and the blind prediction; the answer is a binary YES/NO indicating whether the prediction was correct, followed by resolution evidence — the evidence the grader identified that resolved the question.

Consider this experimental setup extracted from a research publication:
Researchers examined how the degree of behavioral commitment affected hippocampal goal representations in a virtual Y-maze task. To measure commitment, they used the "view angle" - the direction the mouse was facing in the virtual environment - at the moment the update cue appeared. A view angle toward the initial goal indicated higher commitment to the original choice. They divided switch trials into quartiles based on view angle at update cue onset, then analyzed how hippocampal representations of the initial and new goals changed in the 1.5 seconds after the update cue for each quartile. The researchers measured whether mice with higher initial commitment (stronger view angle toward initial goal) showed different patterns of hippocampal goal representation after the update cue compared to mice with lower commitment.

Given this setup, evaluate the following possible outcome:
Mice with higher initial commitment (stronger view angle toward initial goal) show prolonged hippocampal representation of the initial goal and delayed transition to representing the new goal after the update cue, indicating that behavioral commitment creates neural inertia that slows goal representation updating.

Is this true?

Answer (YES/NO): NO